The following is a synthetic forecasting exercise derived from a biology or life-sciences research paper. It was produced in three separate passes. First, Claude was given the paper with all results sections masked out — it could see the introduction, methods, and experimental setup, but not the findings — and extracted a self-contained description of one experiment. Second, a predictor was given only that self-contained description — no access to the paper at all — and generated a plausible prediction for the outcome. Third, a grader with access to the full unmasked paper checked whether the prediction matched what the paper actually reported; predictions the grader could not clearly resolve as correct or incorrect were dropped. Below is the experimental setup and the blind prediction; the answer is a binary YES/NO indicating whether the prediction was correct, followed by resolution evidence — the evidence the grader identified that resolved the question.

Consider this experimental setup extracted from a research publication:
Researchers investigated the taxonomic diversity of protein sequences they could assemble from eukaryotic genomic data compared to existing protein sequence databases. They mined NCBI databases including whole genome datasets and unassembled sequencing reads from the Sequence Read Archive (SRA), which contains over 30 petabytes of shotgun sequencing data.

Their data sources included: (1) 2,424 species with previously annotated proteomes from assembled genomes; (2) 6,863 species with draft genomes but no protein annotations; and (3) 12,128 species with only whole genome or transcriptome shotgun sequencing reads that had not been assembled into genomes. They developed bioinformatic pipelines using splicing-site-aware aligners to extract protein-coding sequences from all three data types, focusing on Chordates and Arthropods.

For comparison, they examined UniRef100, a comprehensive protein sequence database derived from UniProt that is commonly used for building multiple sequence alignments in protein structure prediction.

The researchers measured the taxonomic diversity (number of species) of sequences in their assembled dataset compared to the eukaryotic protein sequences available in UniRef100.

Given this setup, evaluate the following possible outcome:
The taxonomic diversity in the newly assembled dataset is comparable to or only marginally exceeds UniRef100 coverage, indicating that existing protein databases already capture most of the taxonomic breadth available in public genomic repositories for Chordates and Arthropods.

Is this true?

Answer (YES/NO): NO